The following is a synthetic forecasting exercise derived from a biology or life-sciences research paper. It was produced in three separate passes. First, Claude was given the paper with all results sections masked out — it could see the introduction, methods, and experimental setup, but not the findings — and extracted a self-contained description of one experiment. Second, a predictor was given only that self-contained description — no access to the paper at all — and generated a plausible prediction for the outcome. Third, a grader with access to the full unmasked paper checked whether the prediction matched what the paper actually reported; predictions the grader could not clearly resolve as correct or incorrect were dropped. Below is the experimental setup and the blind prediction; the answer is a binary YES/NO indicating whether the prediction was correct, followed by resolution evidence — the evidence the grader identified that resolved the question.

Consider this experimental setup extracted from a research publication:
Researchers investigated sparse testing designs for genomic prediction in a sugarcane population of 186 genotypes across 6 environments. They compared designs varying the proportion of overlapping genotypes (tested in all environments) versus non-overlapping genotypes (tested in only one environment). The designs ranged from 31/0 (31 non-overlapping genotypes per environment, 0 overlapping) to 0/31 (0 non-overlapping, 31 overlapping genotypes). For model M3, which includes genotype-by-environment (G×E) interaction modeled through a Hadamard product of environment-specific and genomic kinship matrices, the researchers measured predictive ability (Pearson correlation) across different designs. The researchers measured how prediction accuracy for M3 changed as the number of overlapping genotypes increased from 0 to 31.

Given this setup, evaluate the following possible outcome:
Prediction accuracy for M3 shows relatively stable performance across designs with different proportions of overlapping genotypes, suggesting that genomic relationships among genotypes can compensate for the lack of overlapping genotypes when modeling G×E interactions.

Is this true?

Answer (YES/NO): NO